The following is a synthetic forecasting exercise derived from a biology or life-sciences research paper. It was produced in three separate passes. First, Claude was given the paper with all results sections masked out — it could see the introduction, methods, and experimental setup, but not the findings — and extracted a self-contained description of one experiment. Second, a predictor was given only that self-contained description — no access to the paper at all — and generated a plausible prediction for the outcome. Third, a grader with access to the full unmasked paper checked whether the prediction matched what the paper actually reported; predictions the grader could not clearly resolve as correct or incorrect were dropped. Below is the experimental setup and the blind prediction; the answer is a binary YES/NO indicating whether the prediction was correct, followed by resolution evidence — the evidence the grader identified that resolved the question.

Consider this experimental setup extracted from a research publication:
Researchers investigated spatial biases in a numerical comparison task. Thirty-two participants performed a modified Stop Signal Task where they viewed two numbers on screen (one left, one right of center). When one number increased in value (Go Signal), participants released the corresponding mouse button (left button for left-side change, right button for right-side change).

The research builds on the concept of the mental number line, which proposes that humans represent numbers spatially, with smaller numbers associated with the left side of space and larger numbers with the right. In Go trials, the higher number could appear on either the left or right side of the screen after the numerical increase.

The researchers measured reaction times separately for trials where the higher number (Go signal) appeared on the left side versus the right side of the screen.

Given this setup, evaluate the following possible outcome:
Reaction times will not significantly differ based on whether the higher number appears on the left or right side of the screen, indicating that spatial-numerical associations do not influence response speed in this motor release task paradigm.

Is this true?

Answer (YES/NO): NO